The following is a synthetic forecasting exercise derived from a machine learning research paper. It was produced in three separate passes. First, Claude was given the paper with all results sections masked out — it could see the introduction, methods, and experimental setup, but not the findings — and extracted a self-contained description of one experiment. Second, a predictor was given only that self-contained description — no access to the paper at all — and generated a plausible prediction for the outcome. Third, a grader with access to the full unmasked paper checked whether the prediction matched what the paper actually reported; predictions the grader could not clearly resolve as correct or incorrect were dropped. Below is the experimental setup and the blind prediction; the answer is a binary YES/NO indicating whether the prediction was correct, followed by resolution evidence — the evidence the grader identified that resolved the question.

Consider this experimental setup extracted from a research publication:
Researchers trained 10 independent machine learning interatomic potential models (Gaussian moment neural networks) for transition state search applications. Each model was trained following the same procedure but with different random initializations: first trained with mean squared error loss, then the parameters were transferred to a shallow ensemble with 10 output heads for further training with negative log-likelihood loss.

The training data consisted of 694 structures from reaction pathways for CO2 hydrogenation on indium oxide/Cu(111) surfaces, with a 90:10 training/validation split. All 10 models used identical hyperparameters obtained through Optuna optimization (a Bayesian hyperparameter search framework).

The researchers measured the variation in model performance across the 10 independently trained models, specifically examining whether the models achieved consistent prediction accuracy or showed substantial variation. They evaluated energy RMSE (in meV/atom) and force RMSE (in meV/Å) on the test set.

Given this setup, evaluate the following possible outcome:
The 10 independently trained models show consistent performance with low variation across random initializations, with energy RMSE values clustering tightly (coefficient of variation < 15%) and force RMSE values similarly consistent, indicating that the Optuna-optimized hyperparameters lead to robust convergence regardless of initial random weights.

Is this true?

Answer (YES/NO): NO